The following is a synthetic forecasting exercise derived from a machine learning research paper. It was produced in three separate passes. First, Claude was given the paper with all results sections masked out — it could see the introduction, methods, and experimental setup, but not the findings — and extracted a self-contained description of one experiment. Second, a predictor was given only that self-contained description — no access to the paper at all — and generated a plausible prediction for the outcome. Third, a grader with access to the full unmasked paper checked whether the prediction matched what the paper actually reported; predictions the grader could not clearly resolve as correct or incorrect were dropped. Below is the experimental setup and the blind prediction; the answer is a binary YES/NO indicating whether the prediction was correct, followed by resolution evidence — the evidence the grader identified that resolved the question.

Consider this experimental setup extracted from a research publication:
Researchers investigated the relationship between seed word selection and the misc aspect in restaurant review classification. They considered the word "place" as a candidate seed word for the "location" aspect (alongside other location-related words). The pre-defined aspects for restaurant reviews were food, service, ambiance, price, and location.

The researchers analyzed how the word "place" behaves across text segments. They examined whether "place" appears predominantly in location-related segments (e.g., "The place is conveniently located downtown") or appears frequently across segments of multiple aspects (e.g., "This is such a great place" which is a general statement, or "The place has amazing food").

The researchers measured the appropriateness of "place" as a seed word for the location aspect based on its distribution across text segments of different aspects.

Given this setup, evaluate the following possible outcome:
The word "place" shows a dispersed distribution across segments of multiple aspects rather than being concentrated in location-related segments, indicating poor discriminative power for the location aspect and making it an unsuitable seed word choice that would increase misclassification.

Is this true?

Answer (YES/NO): YES